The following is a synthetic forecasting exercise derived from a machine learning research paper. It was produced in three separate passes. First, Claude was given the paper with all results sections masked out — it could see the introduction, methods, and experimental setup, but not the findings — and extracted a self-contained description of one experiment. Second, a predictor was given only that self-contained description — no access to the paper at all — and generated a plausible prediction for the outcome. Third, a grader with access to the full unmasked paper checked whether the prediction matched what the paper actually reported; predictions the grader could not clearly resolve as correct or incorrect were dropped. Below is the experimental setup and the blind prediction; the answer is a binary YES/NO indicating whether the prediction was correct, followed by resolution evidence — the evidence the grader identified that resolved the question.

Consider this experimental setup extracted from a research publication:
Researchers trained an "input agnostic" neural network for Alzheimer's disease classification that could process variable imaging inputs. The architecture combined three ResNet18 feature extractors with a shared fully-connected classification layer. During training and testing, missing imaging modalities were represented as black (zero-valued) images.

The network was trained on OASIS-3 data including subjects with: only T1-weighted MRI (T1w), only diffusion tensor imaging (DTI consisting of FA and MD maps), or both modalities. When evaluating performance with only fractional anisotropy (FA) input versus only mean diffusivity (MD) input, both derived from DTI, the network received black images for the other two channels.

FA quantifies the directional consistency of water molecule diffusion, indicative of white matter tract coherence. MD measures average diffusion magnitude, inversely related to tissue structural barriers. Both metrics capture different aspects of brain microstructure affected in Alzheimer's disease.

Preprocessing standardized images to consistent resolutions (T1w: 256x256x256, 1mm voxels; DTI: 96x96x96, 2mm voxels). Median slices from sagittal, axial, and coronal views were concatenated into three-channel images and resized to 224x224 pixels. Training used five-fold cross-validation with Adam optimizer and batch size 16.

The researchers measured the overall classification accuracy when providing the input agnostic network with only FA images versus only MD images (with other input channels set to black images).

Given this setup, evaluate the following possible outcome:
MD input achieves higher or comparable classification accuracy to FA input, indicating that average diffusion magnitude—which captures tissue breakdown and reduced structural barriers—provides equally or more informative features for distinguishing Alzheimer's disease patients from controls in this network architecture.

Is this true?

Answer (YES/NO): YES